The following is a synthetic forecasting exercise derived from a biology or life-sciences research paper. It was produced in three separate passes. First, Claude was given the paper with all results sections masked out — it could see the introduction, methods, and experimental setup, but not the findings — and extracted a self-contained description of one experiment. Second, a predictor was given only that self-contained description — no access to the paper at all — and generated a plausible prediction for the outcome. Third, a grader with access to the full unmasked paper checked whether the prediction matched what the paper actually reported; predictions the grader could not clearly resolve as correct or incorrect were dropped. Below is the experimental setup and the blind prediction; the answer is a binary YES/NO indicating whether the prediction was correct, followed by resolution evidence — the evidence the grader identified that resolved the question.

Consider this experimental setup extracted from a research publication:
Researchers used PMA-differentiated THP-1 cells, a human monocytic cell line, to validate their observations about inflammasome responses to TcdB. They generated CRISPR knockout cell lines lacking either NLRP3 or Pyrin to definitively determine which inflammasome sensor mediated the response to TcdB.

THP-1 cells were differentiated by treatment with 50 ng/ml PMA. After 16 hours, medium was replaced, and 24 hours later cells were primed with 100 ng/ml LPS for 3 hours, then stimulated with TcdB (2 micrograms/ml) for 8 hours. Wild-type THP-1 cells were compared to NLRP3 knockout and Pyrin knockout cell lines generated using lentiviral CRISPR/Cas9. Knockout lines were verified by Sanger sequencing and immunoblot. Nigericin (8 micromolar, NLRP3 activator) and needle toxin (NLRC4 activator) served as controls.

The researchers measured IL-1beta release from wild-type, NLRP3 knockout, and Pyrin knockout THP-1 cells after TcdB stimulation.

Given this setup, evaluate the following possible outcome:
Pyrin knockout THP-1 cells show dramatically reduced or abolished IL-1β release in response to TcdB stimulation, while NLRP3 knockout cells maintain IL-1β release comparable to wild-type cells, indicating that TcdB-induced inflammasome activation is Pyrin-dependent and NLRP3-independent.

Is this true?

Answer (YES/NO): NO